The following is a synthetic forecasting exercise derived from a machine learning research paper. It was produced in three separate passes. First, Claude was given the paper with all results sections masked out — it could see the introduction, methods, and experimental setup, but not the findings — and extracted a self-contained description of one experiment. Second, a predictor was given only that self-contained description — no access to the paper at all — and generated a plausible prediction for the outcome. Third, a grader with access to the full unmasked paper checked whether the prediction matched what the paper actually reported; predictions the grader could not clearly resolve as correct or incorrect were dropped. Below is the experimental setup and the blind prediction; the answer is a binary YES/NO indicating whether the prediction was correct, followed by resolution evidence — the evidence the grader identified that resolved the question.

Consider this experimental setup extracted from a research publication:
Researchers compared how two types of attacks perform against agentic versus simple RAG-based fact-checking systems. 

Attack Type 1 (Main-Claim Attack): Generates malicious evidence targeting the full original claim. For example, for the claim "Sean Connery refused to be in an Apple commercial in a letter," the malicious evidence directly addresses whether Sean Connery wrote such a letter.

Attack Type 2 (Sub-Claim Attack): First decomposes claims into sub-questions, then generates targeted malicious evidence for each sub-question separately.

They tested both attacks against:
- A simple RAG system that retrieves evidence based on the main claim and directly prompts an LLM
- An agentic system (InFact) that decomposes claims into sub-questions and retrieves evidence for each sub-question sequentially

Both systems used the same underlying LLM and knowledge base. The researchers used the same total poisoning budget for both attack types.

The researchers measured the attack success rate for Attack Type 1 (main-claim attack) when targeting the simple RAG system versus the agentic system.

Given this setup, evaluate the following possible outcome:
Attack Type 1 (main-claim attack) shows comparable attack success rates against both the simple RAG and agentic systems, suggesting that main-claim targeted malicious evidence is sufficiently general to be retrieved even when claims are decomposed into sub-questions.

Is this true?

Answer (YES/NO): NO